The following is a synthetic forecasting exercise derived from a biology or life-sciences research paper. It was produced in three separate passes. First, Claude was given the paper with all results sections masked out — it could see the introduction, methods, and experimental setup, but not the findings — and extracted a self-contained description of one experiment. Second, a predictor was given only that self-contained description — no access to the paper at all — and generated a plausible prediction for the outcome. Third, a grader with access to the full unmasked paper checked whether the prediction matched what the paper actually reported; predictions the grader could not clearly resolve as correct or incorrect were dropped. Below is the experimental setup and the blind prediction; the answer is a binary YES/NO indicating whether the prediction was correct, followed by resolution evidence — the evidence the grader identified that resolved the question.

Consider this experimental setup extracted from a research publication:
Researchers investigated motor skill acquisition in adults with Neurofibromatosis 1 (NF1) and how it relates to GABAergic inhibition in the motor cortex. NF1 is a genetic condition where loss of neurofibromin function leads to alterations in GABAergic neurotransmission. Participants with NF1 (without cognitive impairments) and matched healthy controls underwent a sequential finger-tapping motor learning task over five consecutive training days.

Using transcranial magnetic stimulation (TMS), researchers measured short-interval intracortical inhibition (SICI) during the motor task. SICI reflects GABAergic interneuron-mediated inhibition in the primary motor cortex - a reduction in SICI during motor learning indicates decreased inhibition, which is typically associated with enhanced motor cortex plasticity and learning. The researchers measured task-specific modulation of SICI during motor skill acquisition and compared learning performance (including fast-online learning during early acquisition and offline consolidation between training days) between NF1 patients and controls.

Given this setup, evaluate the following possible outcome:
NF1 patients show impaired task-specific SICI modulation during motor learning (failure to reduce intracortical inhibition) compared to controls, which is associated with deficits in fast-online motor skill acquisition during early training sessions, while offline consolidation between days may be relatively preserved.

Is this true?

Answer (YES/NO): NO